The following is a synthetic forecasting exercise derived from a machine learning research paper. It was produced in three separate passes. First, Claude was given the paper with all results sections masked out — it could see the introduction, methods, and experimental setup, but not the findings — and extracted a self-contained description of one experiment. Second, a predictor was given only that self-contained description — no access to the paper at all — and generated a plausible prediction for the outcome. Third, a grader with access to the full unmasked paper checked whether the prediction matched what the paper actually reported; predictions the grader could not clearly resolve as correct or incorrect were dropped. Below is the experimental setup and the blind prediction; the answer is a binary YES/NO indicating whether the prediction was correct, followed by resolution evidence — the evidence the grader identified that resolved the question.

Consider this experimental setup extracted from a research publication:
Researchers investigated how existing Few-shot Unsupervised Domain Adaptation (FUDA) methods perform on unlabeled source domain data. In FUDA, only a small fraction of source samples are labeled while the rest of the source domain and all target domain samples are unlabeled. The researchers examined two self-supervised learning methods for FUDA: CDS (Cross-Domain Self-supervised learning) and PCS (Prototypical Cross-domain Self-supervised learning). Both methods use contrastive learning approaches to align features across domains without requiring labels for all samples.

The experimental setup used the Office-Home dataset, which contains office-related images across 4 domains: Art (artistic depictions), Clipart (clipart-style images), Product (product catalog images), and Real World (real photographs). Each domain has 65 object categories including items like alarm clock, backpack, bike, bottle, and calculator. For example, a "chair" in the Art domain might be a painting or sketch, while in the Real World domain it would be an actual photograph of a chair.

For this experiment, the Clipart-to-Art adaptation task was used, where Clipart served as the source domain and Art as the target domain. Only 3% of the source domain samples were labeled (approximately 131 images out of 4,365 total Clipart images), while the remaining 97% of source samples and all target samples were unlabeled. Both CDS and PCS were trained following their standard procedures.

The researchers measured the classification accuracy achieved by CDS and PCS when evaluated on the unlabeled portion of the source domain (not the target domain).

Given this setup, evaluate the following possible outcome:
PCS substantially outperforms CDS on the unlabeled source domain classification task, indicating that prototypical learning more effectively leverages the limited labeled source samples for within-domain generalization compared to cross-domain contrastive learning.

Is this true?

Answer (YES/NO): YES